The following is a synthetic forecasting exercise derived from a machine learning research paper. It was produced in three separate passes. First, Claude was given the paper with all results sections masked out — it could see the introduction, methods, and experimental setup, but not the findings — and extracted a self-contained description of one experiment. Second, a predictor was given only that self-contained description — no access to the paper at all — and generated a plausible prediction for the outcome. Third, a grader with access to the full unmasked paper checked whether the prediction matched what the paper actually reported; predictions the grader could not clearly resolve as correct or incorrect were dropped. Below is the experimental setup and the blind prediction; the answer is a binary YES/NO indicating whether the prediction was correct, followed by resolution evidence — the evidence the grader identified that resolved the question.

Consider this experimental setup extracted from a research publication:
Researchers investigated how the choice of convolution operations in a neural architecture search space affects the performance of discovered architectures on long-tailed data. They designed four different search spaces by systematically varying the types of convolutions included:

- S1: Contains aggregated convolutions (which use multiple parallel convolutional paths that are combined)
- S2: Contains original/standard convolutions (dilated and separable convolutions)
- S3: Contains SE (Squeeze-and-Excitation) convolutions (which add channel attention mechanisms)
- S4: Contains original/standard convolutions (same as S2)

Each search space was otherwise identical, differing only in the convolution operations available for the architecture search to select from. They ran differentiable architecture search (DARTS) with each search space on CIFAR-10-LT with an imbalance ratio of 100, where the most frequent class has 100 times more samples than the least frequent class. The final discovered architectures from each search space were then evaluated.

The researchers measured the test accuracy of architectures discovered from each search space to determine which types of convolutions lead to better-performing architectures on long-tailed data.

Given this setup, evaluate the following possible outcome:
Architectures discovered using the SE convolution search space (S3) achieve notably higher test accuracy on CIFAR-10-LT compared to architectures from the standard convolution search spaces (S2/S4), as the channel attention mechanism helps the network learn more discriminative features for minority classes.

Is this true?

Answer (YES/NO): NO